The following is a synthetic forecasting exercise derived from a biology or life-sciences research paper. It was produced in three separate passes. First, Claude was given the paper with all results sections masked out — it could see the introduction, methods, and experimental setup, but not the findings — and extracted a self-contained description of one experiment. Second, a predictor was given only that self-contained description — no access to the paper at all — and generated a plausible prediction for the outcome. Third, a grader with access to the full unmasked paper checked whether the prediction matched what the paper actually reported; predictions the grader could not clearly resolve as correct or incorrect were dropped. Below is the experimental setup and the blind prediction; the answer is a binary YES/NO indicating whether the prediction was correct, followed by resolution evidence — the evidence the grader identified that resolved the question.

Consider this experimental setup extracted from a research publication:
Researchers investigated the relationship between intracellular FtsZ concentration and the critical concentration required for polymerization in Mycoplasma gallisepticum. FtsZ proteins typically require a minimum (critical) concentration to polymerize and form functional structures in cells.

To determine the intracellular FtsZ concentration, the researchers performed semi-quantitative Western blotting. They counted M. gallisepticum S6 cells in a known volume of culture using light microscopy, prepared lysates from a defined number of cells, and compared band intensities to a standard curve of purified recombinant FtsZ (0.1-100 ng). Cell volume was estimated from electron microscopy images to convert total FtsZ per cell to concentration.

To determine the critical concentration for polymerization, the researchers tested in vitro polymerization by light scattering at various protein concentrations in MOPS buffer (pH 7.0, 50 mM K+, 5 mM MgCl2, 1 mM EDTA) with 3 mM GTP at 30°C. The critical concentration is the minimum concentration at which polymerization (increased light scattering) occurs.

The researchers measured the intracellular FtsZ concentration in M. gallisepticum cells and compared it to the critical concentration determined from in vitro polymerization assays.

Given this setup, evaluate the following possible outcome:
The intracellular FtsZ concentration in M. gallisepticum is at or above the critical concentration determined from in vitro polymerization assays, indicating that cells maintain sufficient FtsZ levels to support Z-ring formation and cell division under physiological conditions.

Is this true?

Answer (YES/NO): YES